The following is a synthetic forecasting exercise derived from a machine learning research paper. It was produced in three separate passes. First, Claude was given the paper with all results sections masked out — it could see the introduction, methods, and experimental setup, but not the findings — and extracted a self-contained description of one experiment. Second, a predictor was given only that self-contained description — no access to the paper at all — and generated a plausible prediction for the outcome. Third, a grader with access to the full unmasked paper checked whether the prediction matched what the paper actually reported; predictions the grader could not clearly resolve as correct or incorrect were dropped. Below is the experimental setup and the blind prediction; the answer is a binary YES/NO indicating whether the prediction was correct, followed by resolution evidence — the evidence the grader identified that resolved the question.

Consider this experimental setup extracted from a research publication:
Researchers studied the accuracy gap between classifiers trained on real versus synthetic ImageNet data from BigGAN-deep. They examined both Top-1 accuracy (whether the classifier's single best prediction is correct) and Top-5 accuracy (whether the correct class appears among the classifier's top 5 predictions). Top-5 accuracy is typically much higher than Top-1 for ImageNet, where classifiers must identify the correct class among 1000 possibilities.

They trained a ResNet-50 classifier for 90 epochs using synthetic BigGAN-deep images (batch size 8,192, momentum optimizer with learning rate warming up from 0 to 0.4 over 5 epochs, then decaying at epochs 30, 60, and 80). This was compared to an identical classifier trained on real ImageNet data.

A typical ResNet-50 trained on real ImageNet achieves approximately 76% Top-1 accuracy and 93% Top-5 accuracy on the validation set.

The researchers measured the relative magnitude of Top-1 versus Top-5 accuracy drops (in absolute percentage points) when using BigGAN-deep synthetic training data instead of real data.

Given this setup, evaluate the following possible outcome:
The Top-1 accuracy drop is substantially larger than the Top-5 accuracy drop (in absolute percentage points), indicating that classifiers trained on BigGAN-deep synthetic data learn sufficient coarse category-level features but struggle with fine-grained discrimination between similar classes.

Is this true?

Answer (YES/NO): YES